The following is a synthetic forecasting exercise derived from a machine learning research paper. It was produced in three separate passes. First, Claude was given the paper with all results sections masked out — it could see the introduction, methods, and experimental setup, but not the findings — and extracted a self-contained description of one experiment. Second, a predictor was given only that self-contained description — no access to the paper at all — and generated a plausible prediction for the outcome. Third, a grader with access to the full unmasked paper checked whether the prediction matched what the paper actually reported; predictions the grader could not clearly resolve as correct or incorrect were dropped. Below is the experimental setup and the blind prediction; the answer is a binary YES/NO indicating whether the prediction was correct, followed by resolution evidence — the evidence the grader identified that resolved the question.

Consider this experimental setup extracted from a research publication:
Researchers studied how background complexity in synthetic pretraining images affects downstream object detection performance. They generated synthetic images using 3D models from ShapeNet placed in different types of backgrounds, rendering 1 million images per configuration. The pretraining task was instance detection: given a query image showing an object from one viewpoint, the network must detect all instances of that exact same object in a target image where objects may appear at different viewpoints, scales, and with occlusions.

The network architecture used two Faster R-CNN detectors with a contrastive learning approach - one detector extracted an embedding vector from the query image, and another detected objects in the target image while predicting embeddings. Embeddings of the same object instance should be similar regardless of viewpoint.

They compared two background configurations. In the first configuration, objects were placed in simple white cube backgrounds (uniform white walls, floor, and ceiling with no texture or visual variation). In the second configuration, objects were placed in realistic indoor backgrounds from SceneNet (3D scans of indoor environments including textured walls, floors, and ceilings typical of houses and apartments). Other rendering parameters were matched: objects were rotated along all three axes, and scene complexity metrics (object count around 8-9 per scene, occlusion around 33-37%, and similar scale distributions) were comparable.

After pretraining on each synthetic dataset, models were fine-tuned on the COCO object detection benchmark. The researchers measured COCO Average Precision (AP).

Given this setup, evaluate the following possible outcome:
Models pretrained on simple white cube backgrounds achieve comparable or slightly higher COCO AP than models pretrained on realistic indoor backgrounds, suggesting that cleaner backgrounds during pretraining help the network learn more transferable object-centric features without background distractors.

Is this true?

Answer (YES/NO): NO